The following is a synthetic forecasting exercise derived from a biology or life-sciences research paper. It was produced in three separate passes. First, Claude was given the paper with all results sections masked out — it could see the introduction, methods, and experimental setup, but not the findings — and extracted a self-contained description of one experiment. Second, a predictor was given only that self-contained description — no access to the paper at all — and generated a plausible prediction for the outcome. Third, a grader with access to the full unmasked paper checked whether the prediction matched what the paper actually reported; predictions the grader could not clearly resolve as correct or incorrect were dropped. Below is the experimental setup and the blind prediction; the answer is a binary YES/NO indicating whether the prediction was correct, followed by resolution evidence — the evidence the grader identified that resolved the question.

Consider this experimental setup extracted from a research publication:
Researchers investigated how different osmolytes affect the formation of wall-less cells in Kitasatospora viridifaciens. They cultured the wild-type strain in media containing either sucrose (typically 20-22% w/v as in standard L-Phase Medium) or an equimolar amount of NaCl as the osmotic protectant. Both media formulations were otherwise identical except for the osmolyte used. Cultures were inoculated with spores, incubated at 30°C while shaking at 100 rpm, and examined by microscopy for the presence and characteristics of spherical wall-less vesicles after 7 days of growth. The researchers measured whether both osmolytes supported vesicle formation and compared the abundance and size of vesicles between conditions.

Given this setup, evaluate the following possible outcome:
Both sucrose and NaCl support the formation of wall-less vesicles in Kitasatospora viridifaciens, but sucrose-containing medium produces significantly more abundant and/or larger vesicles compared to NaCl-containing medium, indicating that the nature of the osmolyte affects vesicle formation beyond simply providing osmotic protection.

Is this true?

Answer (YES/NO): YES